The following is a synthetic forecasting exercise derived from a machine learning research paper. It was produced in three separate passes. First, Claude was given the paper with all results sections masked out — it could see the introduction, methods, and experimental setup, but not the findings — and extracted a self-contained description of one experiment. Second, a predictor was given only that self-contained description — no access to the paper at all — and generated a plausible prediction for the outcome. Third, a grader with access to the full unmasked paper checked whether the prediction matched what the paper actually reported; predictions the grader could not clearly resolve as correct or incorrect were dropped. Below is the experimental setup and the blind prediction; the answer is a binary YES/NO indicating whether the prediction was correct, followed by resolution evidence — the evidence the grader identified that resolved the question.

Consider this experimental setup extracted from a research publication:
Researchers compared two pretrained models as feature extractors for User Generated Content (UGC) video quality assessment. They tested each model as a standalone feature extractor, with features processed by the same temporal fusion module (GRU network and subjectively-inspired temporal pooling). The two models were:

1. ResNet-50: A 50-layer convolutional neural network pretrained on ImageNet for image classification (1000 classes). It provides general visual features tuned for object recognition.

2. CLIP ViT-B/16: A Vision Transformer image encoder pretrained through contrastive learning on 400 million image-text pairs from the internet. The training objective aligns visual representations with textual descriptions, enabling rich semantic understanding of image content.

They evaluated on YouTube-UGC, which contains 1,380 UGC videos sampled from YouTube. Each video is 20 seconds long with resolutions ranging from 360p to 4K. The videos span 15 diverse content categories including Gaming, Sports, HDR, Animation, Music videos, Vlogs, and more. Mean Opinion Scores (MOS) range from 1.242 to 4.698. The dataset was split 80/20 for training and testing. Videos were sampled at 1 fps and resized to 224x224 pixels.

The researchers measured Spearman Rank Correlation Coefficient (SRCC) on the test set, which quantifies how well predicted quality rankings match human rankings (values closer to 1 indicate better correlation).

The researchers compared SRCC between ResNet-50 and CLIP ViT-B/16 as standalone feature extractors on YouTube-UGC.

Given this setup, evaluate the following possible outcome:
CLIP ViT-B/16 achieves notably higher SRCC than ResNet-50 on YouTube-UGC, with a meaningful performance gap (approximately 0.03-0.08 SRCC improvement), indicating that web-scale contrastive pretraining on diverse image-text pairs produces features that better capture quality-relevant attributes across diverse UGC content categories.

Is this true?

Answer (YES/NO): NO